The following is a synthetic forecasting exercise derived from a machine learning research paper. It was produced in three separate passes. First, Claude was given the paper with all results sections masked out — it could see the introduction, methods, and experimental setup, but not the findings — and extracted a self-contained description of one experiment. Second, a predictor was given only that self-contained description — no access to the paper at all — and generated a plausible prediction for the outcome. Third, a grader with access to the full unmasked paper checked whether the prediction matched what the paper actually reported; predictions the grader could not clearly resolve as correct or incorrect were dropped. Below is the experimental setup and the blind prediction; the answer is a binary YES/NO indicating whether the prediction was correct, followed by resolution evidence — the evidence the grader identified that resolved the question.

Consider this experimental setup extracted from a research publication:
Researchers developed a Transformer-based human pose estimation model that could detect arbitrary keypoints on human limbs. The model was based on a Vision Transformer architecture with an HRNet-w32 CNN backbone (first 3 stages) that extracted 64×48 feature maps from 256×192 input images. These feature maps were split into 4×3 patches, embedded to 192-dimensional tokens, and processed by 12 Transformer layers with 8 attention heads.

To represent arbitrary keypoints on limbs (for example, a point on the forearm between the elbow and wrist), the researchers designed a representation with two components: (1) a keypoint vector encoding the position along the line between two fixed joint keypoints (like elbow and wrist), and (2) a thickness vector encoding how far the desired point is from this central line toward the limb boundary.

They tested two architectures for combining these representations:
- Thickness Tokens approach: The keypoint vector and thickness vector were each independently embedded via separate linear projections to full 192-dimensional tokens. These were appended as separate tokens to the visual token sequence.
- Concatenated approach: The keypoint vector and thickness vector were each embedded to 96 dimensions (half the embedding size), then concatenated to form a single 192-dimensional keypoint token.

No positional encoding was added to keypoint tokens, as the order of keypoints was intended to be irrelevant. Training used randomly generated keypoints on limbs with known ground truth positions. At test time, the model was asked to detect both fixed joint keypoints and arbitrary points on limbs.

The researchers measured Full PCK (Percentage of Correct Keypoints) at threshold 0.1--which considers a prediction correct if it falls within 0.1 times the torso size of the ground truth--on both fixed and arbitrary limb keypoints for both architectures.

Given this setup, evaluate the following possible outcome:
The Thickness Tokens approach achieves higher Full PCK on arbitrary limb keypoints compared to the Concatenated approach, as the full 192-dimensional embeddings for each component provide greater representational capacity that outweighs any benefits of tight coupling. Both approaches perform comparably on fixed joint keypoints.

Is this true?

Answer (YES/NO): NO